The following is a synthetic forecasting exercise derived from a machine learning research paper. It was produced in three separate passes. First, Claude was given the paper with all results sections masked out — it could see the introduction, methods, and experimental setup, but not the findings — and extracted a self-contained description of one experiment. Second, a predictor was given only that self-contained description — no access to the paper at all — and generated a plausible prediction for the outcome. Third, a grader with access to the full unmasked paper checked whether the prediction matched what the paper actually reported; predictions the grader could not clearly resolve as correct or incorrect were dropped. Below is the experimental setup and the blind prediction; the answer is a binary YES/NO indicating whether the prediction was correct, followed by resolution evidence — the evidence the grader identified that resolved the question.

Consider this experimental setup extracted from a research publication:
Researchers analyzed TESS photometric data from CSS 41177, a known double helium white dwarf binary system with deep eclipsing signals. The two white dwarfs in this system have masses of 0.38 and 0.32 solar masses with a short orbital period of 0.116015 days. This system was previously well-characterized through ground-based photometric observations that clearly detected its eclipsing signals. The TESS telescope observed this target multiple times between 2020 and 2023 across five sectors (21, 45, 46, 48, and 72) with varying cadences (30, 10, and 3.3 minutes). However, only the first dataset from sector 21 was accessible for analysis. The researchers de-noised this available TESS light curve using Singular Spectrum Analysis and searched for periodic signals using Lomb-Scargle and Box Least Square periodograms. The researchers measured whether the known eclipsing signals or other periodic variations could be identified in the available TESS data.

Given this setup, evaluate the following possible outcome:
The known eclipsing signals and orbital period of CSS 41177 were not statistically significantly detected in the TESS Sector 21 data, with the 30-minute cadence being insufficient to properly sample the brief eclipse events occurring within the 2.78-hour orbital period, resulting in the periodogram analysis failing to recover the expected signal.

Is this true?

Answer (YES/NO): YES